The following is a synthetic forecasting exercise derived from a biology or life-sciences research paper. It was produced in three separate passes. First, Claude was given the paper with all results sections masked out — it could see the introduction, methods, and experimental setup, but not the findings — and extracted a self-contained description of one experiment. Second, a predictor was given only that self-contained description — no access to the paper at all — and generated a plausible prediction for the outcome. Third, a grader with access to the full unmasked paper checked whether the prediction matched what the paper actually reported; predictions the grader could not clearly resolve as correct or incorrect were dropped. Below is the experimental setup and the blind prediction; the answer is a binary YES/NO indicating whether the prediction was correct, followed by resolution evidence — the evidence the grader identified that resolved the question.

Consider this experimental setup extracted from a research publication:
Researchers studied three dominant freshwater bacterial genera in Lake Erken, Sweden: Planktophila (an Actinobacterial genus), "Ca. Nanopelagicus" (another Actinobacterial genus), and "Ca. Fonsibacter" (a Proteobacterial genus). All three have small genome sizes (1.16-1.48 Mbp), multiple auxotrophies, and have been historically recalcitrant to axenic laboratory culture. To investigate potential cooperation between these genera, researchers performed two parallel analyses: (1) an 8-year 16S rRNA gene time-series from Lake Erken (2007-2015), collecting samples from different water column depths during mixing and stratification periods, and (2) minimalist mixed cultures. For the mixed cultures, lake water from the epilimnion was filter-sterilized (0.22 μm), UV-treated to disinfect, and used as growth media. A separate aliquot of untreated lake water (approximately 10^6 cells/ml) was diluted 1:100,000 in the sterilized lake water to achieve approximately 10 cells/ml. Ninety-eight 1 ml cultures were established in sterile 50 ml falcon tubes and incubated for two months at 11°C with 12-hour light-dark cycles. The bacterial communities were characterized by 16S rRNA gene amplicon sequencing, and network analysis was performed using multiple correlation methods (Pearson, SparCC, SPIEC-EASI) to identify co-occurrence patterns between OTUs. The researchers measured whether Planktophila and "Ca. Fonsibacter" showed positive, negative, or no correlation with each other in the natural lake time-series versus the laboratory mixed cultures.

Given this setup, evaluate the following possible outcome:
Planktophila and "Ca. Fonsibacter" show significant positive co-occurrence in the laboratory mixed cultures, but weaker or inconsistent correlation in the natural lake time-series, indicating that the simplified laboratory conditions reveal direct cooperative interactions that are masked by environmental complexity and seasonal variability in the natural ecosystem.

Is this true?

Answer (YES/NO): NO